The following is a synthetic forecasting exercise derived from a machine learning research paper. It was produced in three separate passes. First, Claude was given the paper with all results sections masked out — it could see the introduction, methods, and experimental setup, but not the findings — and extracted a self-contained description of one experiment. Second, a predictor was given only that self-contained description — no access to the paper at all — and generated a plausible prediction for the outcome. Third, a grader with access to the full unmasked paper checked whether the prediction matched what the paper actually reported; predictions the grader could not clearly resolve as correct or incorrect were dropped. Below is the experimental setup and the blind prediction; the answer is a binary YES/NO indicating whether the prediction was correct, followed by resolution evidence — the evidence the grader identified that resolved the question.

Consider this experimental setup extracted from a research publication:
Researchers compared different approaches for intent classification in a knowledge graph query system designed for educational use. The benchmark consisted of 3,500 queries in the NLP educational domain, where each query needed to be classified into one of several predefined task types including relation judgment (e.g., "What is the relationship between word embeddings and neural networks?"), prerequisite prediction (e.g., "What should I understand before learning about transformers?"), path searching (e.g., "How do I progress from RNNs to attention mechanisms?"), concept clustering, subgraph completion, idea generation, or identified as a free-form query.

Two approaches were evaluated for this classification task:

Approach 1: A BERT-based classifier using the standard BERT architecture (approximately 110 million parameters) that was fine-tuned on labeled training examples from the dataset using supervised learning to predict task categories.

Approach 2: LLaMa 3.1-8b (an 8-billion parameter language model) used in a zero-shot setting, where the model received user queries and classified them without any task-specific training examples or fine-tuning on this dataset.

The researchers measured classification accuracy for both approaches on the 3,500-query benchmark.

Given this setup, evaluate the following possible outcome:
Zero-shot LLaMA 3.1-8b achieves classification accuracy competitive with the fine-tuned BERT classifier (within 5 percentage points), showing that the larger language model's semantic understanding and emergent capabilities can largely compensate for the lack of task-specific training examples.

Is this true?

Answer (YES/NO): YES